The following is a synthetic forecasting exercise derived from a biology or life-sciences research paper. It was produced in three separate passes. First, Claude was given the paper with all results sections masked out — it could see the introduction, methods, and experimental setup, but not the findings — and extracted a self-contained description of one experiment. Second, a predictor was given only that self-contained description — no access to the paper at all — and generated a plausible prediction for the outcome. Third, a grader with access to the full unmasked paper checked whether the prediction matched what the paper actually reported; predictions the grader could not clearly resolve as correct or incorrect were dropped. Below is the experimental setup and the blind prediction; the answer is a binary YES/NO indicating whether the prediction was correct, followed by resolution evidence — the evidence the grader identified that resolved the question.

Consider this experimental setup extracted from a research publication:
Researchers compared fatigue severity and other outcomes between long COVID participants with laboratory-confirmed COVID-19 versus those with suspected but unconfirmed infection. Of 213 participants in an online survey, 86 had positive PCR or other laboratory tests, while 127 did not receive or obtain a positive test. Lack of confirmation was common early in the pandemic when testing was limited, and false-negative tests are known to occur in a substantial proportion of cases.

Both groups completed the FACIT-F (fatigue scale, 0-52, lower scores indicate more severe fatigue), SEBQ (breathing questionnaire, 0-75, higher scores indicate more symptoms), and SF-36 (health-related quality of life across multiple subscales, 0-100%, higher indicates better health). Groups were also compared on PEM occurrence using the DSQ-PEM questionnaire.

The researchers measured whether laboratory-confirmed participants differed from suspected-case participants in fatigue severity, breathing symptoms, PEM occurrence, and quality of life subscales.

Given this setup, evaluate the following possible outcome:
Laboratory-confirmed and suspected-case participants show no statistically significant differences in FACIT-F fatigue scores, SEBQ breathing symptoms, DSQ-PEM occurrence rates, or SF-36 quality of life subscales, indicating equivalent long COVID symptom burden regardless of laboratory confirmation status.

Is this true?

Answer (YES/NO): NO